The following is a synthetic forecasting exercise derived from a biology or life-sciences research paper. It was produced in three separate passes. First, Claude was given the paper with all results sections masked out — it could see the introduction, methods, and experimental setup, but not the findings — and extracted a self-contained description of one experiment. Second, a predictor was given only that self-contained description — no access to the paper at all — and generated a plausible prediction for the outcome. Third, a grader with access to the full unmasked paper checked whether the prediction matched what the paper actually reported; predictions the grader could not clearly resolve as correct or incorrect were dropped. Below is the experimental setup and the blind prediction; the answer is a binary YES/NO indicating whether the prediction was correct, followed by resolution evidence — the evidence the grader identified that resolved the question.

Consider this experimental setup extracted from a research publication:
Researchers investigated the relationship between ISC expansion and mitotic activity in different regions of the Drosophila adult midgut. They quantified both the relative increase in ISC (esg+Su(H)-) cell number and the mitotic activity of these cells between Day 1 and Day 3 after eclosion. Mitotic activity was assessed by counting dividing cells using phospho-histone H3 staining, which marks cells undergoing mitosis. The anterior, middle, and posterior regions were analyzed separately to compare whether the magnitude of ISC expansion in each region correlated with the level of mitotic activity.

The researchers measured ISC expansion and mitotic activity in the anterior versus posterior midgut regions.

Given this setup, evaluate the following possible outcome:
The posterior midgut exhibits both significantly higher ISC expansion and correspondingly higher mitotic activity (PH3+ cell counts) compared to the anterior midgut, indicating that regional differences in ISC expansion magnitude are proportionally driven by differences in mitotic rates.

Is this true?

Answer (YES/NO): NO